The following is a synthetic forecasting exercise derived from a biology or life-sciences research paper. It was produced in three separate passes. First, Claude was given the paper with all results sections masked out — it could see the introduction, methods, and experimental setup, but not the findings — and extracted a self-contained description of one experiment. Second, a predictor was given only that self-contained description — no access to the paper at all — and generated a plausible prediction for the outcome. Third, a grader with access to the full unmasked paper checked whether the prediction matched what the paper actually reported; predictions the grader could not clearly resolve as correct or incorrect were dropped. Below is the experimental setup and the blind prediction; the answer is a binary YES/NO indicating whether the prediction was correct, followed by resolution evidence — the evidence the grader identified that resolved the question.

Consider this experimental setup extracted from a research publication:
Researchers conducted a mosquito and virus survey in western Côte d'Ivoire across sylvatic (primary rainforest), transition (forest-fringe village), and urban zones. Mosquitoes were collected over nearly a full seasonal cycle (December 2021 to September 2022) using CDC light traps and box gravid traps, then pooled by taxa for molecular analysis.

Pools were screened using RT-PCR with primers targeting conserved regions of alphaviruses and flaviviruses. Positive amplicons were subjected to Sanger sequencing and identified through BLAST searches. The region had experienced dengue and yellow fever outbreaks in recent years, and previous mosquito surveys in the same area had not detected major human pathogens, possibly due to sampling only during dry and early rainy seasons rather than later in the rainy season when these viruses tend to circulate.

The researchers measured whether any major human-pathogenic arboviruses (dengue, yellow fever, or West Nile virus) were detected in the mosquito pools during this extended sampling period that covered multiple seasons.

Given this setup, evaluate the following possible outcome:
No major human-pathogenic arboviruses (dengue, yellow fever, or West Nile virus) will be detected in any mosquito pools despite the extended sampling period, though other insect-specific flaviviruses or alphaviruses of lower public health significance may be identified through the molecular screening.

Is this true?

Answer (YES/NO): YES